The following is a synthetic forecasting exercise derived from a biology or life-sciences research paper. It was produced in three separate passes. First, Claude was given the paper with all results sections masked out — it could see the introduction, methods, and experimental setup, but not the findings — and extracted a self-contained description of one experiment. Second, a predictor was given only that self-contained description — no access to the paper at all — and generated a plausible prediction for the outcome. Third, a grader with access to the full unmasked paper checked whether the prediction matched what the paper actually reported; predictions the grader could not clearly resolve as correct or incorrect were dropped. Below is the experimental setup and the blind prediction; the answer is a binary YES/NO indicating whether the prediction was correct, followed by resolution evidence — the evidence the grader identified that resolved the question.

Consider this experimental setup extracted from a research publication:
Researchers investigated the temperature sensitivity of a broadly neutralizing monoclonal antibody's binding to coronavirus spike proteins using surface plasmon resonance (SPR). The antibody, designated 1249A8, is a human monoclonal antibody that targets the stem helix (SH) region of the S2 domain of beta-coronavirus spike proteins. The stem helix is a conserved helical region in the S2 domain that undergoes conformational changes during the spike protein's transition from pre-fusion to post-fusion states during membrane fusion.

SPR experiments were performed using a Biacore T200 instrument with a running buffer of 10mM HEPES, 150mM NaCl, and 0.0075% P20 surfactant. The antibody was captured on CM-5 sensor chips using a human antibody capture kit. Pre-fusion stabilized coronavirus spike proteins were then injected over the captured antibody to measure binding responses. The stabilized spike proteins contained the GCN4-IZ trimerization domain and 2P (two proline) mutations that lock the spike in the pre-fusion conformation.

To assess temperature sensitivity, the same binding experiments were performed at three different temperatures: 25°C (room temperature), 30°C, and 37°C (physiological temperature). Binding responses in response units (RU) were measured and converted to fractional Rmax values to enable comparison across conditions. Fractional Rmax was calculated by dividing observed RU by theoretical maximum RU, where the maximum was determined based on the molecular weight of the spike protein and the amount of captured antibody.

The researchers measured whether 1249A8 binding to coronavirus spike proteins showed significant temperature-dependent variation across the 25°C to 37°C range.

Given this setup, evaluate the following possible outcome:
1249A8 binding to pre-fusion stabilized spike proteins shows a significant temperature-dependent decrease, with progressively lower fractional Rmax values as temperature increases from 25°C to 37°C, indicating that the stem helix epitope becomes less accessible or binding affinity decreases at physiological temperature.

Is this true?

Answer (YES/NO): NO